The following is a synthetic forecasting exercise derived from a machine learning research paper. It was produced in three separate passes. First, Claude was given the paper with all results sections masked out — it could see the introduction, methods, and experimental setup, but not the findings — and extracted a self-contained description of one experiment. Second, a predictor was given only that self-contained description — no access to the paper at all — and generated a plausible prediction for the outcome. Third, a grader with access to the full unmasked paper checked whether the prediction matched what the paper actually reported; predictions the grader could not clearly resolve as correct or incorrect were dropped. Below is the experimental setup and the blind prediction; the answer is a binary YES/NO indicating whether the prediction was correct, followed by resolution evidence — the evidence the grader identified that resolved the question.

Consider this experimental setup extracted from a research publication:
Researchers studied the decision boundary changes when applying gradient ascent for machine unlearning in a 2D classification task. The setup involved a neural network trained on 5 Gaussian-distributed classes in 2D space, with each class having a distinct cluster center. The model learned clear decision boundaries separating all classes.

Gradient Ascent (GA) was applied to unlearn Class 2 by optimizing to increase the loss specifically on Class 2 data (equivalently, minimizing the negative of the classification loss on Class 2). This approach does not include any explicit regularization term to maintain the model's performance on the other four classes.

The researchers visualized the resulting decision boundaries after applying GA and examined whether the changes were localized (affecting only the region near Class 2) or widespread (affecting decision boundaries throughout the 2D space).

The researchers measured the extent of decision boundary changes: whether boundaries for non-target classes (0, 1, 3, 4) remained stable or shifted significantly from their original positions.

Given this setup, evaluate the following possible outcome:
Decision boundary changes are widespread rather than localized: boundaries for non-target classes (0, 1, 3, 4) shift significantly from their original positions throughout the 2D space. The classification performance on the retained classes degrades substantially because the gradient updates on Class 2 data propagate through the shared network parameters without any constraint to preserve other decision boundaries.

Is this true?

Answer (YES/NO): YES